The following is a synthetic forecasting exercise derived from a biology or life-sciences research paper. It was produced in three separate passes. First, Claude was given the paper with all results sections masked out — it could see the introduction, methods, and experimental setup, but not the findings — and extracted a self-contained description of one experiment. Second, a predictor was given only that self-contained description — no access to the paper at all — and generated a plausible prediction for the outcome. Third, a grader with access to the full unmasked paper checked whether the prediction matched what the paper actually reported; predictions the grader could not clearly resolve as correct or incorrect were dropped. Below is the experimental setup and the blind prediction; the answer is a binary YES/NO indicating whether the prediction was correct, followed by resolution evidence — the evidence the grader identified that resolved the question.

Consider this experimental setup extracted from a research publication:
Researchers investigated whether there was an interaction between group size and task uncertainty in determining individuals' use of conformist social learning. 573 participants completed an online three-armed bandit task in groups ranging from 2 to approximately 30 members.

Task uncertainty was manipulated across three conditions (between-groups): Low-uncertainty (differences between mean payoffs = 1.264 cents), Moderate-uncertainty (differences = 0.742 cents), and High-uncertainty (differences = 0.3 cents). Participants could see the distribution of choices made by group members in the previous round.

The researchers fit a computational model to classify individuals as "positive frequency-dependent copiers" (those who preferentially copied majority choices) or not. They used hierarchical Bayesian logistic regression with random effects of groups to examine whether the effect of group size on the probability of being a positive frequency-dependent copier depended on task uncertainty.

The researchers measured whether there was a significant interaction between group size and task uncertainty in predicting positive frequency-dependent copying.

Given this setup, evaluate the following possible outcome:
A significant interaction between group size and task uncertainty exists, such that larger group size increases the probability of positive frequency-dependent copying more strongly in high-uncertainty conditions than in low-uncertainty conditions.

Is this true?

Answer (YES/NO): NO